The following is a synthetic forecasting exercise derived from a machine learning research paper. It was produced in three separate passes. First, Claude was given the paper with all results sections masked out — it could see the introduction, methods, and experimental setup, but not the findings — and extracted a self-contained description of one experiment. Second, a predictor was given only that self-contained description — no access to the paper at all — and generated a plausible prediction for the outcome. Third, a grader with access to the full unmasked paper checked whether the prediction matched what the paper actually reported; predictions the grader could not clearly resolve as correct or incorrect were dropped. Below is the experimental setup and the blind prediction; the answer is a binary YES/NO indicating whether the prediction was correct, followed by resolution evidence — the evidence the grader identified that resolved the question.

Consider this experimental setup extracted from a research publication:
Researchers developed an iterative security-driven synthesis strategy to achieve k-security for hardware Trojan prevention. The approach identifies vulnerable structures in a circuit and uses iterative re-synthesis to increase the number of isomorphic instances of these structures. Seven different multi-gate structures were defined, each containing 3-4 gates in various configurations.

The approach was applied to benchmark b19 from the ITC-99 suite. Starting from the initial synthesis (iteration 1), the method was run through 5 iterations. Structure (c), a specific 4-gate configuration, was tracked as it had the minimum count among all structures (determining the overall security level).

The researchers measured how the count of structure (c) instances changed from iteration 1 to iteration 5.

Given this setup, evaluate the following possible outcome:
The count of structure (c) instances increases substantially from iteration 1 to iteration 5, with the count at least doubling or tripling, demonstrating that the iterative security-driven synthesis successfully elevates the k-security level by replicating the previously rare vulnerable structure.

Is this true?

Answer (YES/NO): NO